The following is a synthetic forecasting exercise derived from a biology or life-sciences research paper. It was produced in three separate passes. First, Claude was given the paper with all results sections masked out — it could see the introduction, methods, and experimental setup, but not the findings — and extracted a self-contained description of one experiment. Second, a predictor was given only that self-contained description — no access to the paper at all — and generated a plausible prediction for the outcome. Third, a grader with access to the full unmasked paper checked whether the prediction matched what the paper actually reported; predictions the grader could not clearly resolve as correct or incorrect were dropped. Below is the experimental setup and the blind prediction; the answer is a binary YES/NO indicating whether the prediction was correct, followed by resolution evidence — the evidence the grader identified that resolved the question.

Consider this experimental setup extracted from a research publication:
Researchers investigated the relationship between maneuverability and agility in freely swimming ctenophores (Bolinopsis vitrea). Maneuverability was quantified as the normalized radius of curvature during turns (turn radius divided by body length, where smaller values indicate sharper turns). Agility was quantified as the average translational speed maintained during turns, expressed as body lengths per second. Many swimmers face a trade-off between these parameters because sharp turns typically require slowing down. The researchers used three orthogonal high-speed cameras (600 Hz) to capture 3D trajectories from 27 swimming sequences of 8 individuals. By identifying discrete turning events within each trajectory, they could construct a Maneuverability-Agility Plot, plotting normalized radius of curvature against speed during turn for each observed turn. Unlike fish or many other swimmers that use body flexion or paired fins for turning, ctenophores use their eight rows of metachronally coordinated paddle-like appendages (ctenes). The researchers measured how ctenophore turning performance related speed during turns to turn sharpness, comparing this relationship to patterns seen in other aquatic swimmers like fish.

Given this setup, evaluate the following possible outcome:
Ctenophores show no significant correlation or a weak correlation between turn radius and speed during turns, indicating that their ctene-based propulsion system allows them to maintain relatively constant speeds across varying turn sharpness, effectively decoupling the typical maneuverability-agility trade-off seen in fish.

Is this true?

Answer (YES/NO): NO